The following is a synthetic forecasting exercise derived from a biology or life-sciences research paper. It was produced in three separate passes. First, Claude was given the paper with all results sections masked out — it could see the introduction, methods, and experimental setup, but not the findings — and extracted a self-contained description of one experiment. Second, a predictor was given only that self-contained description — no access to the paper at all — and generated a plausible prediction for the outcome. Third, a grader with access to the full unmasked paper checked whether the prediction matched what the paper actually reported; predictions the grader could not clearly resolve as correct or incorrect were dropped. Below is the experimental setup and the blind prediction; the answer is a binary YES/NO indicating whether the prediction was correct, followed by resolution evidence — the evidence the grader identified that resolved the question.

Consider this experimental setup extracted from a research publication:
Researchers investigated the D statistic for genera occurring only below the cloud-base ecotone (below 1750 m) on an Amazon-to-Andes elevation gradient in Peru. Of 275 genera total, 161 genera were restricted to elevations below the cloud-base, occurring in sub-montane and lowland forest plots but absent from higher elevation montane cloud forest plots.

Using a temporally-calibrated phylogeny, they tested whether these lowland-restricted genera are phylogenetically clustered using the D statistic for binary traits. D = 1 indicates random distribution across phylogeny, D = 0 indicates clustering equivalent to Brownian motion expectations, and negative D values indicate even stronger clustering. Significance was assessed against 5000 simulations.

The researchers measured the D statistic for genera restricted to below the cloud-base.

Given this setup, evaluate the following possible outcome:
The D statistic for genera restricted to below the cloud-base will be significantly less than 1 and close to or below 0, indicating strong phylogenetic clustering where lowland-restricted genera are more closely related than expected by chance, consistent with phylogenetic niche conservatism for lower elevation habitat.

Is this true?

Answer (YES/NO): NO